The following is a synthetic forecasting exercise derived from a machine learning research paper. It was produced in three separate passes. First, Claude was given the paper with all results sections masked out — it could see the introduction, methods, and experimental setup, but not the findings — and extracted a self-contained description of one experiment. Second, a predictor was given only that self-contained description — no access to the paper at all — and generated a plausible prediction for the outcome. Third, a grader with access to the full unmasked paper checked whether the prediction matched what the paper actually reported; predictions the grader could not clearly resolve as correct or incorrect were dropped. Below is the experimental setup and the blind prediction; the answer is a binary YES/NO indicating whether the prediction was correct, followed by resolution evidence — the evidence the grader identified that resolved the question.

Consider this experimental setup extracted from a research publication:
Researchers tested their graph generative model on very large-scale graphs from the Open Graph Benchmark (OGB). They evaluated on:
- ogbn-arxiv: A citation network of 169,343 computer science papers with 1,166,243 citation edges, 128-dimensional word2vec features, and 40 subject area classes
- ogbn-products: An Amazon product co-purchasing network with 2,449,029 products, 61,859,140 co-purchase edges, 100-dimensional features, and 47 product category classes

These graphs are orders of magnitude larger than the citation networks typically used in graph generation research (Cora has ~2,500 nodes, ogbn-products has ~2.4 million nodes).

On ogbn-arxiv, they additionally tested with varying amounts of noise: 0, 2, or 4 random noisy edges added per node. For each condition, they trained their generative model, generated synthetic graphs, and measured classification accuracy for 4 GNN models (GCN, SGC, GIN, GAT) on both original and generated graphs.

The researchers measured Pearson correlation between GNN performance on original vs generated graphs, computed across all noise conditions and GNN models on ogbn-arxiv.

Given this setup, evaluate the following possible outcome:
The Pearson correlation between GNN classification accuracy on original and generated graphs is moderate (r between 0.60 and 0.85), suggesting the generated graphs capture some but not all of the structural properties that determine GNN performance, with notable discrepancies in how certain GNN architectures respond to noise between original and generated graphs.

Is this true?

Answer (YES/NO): NO